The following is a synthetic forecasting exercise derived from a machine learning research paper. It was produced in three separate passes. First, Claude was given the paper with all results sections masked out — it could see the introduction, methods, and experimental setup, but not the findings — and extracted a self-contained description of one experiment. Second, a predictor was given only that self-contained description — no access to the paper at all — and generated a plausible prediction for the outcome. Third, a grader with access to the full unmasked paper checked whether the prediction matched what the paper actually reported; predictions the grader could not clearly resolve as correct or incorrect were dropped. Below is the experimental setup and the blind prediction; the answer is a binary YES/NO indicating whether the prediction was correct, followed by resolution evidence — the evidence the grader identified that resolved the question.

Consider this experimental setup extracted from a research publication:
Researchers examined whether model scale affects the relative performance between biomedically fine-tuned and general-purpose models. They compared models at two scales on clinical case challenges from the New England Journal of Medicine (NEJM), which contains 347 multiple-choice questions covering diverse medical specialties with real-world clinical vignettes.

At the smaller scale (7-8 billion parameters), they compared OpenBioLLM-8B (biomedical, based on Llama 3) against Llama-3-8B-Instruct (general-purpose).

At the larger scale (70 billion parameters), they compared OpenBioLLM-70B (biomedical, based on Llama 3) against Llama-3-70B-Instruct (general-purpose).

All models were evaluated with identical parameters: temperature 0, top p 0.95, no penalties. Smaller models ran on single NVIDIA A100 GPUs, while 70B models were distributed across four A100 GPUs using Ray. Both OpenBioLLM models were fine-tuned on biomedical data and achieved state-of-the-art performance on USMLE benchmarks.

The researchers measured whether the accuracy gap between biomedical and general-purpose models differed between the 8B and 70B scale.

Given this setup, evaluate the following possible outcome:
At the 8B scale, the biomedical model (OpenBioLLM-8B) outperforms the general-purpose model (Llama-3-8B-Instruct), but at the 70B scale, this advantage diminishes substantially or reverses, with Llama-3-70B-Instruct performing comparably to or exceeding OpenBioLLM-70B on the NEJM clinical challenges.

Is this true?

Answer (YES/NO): NO